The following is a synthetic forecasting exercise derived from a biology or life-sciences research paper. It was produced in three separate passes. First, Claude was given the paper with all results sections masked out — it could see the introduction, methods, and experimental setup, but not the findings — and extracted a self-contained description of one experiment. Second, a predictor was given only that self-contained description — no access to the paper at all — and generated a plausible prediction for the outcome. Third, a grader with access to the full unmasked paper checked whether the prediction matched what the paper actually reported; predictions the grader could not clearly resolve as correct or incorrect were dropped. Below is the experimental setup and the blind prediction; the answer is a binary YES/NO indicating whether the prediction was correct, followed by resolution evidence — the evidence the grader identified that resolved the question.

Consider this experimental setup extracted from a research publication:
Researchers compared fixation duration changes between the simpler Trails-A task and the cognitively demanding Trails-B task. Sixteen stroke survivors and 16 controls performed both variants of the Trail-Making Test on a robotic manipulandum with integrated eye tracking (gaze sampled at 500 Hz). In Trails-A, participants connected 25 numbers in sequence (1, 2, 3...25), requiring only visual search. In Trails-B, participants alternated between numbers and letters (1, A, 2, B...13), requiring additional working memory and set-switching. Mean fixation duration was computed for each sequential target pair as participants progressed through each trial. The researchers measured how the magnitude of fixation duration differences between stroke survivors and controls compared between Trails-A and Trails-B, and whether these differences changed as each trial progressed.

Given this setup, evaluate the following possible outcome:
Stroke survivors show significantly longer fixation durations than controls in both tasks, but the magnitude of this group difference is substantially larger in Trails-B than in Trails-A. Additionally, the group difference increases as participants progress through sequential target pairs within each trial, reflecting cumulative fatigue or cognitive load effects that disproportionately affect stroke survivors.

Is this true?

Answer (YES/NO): NO